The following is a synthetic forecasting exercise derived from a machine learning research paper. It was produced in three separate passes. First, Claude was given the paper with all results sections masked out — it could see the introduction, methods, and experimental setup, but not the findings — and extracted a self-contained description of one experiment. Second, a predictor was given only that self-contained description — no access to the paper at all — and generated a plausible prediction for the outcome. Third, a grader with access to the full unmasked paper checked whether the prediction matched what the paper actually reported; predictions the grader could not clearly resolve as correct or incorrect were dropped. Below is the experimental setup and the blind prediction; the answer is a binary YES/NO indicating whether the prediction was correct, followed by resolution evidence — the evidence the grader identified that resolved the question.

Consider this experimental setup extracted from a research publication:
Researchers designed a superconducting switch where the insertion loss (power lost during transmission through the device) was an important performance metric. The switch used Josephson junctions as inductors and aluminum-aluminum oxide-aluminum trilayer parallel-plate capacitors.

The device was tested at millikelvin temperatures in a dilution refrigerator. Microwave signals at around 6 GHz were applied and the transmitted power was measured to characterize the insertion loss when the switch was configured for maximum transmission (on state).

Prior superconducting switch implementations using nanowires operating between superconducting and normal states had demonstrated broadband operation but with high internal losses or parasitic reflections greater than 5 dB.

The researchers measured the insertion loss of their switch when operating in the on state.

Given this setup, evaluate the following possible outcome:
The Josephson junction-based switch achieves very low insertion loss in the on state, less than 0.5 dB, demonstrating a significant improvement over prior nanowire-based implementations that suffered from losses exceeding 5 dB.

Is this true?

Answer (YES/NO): NO